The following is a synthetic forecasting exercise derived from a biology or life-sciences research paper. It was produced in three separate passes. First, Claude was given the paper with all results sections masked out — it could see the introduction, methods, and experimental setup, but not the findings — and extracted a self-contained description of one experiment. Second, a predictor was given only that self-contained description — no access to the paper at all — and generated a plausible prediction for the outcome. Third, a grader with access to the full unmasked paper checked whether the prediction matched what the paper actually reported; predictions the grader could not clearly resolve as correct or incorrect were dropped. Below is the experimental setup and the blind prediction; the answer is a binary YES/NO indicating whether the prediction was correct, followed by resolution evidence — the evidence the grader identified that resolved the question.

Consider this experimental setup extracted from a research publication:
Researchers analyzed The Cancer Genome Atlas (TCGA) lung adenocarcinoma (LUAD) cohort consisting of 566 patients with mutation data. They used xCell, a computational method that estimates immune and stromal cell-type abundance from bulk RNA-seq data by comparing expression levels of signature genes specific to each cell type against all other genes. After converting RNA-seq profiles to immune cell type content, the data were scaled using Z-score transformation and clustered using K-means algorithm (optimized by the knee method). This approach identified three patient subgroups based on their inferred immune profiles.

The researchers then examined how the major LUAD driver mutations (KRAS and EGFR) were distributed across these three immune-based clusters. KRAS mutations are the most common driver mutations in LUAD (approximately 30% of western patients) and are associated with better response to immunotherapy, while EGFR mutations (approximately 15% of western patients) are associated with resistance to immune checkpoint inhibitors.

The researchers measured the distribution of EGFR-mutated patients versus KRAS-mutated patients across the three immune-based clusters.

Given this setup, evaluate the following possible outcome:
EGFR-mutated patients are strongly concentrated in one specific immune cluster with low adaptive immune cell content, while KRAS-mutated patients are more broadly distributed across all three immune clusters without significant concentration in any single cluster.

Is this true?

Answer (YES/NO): NO